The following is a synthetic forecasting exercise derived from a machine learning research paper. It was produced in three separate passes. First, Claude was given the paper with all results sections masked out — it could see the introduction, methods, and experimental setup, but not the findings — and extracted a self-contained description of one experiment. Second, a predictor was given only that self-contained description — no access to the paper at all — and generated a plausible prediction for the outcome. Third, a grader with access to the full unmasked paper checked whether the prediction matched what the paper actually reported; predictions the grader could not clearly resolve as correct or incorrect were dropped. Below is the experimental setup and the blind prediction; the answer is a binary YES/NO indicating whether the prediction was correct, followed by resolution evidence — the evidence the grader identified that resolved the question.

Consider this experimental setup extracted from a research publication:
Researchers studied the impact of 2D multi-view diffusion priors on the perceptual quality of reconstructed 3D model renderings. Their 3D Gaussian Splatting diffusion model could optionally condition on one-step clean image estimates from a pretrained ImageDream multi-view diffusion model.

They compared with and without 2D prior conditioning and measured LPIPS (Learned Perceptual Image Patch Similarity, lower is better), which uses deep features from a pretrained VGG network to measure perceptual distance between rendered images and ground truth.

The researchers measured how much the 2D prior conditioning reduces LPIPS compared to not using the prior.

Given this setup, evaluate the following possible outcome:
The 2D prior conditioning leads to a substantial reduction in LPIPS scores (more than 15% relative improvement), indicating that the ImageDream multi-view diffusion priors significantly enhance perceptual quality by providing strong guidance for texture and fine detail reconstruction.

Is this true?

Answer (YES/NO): NO